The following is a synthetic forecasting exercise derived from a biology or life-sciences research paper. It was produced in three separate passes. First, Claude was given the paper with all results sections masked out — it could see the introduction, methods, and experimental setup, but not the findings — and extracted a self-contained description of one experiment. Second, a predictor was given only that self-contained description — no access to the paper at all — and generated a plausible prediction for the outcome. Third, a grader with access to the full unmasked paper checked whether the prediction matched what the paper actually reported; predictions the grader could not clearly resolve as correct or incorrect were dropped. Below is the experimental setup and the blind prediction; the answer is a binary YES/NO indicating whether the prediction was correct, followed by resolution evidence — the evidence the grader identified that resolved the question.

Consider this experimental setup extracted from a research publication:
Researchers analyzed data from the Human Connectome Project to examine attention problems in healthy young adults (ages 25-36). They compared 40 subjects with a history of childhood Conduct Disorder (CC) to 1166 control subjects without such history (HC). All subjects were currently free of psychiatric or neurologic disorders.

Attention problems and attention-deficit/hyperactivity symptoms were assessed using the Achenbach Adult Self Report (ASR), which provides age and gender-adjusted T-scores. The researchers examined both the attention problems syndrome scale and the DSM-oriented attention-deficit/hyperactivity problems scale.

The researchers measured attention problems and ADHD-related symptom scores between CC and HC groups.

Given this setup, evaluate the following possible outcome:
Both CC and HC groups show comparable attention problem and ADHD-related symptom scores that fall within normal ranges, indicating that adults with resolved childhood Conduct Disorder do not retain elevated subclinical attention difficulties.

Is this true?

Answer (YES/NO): NO